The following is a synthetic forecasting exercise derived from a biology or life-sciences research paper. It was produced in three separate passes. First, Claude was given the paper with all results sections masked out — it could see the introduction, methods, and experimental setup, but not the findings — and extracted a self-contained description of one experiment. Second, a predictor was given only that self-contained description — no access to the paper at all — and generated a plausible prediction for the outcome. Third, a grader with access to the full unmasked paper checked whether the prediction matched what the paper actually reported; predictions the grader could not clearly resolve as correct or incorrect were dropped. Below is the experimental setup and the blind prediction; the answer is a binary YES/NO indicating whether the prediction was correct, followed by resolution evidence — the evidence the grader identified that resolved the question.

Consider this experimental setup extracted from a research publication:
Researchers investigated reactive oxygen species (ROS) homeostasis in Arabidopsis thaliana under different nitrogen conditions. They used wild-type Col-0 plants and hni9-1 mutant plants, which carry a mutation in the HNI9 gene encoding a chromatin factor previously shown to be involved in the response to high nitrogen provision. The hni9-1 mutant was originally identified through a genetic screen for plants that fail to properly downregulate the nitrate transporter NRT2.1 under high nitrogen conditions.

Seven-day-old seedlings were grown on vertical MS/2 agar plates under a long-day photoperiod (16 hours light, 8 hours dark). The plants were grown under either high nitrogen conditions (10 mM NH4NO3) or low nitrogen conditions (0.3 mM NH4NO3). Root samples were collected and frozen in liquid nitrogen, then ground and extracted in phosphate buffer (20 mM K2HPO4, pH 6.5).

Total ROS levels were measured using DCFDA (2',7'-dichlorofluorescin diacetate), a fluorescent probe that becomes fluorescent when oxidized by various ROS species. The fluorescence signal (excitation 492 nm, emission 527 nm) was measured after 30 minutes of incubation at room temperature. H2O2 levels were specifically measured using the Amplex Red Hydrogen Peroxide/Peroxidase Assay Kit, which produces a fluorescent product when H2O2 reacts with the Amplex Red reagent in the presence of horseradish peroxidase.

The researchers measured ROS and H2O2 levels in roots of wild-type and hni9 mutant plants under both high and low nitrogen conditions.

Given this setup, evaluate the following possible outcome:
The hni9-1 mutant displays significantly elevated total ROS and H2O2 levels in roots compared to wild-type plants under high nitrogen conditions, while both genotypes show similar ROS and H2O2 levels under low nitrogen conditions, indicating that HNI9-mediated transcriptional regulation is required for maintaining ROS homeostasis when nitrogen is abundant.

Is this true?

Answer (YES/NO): YES